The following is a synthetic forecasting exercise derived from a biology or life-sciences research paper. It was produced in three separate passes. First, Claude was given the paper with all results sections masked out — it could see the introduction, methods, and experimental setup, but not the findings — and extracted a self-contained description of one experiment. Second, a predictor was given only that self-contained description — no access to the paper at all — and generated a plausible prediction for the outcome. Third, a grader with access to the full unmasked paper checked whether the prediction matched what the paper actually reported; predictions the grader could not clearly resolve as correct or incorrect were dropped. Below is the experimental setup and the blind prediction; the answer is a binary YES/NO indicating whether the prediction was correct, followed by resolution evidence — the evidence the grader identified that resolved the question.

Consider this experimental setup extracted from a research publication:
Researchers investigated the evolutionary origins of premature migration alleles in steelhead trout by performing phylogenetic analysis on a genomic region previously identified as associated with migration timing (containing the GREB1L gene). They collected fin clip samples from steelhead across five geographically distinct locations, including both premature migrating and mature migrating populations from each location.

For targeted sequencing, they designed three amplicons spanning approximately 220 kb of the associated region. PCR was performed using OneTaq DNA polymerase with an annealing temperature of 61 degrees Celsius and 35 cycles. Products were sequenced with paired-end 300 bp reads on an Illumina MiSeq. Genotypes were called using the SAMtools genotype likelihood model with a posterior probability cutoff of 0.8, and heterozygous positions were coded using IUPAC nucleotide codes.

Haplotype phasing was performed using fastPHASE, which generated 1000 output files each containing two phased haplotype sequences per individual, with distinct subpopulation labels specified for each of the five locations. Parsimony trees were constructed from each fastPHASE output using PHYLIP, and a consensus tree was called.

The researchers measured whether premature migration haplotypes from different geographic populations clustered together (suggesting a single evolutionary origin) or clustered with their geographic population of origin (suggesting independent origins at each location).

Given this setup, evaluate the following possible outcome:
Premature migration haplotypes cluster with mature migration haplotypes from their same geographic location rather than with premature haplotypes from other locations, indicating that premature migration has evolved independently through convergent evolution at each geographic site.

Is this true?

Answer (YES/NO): NO